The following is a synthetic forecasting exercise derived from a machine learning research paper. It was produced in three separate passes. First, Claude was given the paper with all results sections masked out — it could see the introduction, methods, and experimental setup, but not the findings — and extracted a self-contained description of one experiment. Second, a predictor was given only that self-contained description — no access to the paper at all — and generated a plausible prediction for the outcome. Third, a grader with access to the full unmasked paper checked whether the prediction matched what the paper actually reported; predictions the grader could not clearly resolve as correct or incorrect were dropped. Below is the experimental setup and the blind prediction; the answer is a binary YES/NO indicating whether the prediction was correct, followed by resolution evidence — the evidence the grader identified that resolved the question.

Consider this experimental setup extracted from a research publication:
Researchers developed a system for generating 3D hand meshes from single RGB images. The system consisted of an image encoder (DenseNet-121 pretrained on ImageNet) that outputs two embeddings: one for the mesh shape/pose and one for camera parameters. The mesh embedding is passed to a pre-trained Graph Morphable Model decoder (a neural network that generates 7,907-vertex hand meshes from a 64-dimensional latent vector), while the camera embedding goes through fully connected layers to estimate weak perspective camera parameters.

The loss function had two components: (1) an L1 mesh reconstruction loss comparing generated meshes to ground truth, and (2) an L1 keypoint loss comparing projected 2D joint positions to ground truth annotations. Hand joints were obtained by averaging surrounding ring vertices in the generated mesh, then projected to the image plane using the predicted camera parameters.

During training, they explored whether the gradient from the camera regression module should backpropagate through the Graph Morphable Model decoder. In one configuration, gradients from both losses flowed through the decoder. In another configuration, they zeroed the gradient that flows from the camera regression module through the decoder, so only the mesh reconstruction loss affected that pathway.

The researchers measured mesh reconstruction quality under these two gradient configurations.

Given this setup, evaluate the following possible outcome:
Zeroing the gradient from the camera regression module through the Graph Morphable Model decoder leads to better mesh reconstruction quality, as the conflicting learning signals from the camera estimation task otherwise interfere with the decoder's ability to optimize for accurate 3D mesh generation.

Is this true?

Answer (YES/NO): YES